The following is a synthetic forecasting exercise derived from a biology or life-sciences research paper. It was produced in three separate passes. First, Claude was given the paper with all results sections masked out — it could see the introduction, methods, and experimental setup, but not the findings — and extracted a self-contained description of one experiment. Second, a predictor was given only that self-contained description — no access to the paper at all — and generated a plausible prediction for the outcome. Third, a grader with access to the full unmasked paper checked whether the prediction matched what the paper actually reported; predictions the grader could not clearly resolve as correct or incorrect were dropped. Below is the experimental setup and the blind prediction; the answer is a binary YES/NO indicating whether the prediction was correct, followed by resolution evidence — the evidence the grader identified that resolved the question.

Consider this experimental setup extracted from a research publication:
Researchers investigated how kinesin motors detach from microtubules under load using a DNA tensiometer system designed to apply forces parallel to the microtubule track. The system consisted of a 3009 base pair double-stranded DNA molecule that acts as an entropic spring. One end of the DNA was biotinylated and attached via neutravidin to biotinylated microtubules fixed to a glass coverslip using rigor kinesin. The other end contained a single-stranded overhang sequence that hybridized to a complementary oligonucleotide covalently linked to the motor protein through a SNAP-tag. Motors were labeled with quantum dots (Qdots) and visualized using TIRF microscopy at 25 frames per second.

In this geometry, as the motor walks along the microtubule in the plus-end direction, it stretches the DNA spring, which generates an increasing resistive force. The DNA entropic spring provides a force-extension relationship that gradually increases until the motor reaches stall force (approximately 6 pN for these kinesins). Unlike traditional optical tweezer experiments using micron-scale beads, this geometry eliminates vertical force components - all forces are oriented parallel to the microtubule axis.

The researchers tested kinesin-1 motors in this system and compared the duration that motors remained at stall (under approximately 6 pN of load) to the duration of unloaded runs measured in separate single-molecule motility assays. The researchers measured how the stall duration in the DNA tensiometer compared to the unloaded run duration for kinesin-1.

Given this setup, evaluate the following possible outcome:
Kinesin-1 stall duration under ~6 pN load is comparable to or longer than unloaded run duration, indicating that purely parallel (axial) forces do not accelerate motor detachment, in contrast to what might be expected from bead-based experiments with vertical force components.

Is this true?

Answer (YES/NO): YES